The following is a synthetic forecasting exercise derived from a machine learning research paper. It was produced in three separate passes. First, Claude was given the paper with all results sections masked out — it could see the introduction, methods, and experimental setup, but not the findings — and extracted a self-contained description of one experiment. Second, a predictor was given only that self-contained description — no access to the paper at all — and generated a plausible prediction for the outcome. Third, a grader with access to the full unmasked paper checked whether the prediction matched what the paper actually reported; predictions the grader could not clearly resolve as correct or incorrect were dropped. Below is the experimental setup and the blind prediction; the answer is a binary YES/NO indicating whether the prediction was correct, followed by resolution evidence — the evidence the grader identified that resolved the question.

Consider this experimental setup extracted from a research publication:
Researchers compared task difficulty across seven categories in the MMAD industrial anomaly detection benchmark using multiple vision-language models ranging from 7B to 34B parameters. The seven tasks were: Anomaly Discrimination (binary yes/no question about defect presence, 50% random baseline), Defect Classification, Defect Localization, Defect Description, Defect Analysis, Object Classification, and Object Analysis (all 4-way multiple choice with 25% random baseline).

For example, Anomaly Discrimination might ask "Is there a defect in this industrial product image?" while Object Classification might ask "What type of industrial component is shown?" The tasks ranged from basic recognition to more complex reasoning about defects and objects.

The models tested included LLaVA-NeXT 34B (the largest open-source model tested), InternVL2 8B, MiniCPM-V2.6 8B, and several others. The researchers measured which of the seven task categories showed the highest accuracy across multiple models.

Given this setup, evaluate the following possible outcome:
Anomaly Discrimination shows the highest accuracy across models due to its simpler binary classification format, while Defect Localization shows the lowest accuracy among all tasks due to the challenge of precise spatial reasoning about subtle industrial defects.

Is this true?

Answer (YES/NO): NO